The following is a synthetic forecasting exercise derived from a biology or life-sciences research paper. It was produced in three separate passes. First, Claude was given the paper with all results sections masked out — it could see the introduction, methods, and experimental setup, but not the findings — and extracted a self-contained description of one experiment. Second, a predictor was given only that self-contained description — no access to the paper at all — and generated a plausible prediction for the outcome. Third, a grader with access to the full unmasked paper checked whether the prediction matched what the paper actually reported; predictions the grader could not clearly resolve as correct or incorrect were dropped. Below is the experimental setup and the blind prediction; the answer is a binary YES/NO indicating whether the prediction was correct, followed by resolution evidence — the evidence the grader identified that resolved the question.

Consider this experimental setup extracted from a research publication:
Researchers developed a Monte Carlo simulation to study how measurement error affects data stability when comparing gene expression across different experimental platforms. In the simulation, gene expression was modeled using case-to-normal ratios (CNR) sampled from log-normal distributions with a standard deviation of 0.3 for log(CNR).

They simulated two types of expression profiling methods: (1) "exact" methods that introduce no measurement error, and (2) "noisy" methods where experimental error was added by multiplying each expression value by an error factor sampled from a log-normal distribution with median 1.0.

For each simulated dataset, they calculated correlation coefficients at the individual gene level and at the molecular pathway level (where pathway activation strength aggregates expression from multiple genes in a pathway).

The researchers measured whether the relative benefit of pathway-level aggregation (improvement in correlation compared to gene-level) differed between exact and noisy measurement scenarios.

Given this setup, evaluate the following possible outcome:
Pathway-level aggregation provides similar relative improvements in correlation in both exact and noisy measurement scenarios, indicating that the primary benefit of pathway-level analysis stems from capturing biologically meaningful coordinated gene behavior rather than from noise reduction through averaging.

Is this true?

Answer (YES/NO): NO